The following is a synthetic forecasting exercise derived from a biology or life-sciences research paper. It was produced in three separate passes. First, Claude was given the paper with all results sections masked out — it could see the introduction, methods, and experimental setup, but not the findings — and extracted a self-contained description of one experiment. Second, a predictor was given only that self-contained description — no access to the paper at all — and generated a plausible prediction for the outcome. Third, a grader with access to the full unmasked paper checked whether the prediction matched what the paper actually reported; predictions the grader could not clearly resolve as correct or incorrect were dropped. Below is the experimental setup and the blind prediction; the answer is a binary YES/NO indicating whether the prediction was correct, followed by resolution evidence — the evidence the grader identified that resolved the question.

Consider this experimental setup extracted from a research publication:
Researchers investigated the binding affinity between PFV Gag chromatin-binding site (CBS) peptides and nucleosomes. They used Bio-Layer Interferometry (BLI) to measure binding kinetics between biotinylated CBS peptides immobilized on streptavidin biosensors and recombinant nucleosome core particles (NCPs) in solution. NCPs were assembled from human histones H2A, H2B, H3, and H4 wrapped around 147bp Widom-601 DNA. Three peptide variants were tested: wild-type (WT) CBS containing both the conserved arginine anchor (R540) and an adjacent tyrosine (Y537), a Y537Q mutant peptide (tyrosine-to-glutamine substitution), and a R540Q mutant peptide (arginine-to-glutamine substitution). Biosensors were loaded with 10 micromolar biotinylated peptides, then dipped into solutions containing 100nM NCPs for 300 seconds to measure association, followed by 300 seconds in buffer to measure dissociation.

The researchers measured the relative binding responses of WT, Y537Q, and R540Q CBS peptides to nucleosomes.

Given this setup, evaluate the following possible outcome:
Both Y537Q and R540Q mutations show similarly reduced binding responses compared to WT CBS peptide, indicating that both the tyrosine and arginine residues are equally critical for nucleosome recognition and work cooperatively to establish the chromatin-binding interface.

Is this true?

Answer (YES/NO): NO